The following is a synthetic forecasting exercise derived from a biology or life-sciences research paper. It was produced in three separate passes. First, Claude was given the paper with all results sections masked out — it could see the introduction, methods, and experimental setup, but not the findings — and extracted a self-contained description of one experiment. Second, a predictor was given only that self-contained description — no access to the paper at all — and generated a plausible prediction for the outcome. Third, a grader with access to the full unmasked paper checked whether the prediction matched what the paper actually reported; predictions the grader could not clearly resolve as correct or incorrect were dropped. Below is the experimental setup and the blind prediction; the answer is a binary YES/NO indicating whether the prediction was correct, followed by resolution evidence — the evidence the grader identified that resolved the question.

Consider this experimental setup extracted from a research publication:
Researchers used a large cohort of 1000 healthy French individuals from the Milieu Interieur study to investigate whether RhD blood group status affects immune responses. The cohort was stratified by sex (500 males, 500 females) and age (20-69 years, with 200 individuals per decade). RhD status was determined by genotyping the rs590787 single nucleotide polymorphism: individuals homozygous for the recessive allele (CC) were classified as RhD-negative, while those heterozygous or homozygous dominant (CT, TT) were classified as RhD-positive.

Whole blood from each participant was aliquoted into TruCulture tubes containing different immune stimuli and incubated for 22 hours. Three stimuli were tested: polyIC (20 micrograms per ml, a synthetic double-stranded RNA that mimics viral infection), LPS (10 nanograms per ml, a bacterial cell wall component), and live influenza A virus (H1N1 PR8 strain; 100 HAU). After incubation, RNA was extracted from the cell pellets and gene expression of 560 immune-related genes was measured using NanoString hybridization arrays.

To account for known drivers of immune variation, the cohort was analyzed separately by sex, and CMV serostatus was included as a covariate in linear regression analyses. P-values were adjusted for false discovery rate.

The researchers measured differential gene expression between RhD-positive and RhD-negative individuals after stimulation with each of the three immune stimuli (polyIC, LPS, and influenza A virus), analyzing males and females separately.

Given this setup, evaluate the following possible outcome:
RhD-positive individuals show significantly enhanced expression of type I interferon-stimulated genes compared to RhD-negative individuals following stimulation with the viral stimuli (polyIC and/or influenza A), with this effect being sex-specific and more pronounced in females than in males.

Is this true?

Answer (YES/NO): NO